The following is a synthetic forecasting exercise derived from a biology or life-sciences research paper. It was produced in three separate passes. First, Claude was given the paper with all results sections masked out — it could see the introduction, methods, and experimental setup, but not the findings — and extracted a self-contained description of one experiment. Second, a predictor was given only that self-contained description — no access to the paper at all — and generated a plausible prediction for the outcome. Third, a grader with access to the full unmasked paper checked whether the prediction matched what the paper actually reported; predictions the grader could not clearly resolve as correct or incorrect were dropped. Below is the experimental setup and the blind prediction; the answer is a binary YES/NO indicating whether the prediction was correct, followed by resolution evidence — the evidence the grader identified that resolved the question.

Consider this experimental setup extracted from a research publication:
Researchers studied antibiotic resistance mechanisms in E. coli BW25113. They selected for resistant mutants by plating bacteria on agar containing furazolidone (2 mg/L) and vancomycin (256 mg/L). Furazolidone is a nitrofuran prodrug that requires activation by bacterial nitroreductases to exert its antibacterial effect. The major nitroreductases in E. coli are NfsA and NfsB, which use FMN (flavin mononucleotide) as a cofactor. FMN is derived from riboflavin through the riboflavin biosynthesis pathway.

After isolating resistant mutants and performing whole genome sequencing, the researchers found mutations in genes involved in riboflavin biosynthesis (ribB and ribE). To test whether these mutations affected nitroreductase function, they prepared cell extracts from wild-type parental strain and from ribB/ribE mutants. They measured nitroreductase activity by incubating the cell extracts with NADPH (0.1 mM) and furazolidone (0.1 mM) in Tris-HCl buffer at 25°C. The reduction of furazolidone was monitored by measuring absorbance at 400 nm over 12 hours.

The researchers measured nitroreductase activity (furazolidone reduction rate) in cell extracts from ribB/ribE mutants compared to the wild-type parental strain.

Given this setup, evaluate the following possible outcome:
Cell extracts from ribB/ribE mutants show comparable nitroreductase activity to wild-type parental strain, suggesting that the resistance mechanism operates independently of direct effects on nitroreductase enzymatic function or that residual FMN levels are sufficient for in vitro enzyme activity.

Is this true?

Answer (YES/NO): NO